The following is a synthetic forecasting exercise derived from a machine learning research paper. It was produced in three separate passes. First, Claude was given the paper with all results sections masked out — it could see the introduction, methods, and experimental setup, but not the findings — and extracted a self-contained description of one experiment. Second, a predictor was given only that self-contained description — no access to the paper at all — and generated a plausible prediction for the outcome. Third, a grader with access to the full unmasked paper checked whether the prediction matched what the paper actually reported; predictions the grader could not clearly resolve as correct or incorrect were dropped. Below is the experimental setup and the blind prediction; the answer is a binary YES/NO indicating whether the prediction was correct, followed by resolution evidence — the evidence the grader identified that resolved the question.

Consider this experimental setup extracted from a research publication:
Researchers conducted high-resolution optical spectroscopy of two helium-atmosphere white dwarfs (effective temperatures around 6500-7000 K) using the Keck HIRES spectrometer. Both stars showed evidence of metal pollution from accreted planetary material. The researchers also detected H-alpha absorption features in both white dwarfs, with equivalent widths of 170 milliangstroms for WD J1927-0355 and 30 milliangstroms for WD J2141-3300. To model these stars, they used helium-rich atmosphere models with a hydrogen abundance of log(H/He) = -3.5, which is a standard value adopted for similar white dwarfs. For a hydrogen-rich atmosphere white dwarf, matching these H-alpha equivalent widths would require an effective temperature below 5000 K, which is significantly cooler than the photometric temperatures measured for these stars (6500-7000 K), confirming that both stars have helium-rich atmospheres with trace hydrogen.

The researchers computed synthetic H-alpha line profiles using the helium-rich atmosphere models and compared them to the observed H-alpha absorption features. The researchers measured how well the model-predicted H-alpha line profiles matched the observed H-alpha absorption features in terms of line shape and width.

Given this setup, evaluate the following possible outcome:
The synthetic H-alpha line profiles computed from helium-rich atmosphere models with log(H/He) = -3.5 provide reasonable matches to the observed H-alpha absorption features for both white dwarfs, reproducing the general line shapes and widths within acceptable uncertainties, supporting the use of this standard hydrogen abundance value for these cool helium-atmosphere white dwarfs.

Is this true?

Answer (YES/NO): NO